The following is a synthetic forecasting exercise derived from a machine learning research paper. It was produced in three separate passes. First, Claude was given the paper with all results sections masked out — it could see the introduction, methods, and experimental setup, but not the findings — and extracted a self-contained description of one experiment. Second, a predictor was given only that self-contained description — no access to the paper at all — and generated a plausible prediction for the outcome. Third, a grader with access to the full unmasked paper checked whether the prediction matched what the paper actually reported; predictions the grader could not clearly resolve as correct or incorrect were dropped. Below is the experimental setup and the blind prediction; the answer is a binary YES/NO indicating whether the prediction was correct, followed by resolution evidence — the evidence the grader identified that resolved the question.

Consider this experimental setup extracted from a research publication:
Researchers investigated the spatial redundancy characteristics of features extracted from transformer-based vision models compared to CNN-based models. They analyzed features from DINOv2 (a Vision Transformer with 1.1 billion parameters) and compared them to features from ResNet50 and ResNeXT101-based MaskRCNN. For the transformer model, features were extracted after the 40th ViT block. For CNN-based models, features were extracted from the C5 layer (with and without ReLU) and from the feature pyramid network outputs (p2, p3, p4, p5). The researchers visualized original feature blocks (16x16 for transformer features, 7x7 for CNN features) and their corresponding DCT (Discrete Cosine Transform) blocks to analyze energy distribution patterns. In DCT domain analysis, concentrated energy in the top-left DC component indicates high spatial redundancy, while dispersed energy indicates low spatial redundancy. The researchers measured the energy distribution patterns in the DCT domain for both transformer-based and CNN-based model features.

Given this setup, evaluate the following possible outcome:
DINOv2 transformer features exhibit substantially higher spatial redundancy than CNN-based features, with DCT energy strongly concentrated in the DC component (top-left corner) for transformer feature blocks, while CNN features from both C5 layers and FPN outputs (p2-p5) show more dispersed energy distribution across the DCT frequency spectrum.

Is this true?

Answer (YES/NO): NO